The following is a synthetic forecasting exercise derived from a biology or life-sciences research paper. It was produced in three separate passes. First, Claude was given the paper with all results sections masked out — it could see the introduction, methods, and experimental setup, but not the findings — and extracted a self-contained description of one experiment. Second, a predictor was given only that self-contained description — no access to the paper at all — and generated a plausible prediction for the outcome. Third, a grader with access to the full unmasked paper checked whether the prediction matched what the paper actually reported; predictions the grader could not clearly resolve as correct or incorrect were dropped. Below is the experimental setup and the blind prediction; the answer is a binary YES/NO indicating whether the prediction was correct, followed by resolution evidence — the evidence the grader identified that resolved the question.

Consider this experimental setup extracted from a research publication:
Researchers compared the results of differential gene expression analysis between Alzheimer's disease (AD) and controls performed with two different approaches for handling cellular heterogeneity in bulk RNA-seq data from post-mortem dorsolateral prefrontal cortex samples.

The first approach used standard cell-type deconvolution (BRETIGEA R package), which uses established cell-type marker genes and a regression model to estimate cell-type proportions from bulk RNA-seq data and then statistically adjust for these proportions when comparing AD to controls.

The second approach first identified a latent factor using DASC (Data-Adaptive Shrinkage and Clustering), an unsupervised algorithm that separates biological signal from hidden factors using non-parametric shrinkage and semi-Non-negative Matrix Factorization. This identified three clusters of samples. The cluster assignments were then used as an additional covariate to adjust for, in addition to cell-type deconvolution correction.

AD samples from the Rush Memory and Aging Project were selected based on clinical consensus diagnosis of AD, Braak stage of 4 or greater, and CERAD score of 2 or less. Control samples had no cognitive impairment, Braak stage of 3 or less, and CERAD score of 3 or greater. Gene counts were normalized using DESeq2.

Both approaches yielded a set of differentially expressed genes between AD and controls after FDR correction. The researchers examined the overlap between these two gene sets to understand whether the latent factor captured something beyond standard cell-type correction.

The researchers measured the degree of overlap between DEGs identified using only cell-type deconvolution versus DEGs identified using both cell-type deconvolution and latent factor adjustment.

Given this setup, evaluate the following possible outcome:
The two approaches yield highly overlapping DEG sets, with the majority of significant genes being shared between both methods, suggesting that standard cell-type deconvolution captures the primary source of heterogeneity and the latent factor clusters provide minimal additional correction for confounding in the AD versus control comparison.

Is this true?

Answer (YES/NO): NO